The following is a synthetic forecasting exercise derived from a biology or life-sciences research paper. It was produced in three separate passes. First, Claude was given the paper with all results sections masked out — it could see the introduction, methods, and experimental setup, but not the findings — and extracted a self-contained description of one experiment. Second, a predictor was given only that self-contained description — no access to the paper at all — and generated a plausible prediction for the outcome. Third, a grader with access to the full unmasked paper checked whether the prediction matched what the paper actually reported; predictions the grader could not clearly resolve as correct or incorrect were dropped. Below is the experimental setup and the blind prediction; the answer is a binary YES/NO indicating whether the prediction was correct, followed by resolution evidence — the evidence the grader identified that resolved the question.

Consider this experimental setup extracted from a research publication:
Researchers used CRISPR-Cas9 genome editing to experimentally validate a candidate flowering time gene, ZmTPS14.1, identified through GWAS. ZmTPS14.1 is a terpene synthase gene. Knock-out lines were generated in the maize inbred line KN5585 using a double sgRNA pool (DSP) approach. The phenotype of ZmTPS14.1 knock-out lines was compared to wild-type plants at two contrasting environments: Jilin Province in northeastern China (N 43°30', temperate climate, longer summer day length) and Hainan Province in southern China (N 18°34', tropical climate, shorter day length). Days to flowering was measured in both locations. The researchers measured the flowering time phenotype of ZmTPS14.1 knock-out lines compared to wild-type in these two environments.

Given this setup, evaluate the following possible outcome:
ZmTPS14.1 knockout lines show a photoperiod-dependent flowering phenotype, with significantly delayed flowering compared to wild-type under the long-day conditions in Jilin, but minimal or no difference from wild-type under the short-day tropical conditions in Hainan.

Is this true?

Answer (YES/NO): NO